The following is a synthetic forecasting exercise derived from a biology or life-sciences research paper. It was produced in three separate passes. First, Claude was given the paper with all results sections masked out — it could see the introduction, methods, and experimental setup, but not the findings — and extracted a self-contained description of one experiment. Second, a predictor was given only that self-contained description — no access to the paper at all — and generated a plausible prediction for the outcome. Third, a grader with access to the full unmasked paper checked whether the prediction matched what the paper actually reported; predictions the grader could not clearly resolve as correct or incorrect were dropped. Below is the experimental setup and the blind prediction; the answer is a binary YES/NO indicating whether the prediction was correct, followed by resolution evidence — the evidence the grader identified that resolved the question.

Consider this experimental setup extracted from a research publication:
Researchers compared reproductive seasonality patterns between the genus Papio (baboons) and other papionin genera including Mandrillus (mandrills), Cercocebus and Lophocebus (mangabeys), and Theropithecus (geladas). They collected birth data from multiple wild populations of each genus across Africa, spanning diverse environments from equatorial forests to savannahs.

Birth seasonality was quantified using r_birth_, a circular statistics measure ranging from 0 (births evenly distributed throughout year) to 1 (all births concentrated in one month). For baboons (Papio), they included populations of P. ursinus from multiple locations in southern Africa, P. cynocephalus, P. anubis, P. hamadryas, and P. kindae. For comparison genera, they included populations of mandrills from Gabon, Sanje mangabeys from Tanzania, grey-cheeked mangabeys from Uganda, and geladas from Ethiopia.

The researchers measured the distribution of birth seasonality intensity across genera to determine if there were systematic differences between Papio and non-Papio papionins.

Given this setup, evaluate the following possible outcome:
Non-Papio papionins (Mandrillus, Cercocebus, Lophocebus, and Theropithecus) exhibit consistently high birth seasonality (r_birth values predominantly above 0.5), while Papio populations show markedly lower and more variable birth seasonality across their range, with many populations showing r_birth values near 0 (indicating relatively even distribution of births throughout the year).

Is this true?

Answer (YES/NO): NO